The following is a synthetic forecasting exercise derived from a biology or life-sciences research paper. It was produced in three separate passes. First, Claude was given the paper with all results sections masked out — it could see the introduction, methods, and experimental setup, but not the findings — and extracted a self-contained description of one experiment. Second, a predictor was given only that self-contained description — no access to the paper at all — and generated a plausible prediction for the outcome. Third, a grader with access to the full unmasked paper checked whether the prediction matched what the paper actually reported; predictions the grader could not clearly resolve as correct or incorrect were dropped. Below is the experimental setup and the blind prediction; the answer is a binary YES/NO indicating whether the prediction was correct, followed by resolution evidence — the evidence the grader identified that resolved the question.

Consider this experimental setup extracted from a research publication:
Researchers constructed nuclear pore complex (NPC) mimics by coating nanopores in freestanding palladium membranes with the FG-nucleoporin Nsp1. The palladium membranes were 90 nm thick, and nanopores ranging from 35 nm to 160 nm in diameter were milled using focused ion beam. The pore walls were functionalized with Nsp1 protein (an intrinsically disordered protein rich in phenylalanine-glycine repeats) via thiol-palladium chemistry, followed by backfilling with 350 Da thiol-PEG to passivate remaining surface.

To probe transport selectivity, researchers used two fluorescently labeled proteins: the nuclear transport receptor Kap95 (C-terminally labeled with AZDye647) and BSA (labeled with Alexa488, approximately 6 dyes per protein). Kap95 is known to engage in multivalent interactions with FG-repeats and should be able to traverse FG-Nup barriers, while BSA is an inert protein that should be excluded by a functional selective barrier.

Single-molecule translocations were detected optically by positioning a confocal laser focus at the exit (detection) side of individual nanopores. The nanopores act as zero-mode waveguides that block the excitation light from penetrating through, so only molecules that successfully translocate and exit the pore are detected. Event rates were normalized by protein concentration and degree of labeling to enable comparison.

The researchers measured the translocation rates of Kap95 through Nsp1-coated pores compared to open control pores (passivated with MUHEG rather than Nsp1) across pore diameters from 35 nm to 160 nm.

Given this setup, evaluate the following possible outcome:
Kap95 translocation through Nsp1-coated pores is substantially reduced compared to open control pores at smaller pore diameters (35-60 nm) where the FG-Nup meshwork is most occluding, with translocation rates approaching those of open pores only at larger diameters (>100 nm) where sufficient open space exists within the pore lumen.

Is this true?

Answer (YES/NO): NO